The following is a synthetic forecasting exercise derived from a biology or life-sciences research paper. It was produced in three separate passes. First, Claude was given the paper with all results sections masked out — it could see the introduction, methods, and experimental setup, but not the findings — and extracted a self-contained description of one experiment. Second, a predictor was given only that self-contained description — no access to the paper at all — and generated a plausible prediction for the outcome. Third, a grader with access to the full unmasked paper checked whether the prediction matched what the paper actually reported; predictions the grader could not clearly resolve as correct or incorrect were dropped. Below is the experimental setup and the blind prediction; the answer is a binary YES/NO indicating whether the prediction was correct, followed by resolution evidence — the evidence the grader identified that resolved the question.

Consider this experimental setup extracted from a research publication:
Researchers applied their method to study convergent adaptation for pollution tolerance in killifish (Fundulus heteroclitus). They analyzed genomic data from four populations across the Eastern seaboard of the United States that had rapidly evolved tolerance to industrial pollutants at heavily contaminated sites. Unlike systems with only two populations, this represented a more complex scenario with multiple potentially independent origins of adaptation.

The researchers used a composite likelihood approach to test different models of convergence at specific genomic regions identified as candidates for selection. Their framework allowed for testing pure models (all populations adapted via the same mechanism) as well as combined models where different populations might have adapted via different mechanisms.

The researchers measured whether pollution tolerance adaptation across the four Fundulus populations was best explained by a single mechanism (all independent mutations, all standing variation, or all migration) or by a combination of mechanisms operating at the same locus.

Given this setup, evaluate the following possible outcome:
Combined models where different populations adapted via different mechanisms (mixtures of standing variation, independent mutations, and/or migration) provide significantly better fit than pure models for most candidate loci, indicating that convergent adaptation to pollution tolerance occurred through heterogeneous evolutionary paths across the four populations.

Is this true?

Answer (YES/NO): NO